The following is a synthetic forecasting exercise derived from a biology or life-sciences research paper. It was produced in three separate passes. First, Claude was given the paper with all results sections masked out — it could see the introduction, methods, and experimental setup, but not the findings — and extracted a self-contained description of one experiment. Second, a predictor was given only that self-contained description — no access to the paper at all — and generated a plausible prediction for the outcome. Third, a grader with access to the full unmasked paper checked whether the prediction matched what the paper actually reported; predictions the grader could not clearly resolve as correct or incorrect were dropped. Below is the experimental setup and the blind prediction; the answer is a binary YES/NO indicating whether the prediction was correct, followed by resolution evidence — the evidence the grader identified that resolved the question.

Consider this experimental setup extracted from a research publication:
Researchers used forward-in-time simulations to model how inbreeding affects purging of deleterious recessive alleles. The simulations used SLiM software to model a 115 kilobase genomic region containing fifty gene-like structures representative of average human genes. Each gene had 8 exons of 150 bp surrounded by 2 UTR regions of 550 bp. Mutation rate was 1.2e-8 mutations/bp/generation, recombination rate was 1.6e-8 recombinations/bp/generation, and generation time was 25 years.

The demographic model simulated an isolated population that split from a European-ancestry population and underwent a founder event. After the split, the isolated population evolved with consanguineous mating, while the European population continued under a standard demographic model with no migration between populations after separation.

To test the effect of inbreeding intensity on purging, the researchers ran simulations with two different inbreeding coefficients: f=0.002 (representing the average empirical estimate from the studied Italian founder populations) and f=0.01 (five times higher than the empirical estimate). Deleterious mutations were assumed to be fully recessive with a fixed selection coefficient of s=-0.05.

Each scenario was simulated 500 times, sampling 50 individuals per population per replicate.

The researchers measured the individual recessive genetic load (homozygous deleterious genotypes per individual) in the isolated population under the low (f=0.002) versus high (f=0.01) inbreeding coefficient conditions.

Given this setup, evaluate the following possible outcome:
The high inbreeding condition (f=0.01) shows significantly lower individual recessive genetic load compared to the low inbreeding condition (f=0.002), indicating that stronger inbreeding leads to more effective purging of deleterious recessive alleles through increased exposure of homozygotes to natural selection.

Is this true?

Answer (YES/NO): NO